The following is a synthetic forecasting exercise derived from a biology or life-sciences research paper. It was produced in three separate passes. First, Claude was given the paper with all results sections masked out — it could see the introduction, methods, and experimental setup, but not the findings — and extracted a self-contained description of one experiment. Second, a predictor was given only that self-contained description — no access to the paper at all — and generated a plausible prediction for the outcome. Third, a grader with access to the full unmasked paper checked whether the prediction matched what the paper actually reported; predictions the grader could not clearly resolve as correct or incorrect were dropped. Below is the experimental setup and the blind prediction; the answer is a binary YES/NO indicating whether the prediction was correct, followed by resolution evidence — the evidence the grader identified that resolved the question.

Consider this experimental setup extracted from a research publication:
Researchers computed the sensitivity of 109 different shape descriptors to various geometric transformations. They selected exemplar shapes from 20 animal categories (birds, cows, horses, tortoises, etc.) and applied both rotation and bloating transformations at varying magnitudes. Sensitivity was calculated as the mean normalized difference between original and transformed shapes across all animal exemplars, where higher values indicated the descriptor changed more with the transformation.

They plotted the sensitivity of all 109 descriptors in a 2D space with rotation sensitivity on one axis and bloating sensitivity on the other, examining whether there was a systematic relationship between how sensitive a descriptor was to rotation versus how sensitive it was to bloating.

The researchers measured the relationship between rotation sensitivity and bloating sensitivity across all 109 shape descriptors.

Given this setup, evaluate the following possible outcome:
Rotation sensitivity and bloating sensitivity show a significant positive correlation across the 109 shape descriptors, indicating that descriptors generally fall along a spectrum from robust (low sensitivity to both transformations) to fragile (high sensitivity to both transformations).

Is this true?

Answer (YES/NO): NO